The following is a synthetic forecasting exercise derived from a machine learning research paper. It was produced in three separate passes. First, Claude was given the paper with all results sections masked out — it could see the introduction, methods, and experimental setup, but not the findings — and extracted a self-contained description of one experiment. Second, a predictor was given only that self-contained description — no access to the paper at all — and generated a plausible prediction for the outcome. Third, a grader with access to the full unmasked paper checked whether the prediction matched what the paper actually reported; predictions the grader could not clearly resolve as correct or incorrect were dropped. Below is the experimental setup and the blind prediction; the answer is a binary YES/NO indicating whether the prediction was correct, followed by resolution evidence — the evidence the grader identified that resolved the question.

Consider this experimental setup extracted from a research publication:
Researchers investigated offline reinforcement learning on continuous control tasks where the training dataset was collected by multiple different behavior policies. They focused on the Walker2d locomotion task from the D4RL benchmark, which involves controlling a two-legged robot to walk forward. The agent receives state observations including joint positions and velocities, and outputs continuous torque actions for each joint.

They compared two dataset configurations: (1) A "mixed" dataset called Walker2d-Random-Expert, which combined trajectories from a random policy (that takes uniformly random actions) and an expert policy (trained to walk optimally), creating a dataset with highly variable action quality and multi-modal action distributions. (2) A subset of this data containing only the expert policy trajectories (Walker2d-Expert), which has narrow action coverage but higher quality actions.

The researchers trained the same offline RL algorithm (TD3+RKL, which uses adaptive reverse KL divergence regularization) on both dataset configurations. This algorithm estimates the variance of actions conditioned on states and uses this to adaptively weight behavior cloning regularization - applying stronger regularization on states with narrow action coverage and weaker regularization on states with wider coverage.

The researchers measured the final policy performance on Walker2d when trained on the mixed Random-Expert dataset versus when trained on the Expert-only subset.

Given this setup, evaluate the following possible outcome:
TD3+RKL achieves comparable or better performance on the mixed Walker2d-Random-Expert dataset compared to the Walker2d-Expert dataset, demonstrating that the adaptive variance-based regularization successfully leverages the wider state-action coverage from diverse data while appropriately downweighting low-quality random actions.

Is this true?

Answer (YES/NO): NO